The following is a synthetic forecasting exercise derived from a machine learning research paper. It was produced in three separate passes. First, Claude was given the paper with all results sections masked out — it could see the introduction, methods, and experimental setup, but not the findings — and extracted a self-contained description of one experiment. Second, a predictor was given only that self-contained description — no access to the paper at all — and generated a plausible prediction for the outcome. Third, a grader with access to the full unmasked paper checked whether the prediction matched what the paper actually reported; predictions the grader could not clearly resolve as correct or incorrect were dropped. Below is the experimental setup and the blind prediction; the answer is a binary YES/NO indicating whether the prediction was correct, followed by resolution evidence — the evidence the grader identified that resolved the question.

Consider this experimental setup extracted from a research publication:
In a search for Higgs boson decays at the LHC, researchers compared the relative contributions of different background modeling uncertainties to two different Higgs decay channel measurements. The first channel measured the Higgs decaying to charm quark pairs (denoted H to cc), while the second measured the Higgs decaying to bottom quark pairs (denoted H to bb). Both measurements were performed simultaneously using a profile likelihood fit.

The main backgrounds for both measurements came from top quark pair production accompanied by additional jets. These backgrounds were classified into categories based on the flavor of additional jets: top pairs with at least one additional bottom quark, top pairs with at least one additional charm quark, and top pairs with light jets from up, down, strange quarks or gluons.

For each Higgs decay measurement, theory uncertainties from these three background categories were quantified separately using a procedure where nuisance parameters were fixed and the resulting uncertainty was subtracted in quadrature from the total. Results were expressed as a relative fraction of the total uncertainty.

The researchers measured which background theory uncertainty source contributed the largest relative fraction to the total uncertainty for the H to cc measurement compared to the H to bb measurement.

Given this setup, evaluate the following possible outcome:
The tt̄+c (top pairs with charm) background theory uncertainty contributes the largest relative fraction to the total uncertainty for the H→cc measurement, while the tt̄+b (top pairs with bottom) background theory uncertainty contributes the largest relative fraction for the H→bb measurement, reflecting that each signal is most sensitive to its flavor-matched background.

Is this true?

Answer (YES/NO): YES